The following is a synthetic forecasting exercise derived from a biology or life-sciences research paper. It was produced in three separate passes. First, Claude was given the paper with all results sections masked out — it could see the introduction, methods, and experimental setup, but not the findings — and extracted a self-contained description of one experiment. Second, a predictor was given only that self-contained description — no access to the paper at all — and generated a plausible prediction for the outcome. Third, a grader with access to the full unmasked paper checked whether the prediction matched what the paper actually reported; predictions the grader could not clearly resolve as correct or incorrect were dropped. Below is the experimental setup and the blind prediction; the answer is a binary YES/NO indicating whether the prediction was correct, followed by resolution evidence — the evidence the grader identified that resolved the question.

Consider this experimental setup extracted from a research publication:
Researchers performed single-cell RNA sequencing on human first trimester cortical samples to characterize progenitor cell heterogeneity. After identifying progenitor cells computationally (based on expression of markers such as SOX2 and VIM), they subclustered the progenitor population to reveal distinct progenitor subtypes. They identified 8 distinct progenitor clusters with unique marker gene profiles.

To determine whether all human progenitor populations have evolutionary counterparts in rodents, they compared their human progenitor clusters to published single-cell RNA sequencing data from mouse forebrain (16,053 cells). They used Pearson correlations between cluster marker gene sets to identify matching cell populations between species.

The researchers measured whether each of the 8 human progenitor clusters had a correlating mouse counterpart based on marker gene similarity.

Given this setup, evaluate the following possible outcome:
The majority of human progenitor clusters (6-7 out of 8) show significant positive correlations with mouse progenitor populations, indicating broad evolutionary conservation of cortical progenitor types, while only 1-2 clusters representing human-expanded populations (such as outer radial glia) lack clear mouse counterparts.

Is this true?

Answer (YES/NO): YES